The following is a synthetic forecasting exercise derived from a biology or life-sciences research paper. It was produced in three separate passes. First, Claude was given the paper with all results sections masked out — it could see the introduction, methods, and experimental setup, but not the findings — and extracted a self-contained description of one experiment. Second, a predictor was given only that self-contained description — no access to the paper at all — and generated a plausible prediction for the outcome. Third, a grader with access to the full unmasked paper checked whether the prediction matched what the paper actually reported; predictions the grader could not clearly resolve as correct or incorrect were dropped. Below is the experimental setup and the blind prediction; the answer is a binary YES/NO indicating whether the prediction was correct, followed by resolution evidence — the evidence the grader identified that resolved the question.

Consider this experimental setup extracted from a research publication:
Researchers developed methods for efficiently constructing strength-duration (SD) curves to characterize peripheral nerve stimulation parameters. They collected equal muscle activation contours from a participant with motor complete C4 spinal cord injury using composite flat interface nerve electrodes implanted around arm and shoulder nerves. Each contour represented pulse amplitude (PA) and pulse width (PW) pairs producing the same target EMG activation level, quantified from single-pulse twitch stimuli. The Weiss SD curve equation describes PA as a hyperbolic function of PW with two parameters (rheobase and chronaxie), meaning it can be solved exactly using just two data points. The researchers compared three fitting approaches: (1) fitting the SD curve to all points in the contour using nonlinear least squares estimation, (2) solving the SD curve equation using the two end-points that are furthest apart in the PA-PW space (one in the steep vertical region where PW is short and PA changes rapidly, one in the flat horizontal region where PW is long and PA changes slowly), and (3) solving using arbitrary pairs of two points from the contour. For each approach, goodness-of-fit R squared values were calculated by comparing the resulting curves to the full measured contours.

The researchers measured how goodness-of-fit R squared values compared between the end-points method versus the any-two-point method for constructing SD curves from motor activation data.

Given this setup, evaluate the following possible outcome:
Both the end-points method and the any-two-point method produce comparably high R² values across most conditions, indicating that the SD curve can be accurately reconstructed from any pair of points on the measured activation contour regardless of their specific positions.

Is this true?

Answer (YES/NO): NO